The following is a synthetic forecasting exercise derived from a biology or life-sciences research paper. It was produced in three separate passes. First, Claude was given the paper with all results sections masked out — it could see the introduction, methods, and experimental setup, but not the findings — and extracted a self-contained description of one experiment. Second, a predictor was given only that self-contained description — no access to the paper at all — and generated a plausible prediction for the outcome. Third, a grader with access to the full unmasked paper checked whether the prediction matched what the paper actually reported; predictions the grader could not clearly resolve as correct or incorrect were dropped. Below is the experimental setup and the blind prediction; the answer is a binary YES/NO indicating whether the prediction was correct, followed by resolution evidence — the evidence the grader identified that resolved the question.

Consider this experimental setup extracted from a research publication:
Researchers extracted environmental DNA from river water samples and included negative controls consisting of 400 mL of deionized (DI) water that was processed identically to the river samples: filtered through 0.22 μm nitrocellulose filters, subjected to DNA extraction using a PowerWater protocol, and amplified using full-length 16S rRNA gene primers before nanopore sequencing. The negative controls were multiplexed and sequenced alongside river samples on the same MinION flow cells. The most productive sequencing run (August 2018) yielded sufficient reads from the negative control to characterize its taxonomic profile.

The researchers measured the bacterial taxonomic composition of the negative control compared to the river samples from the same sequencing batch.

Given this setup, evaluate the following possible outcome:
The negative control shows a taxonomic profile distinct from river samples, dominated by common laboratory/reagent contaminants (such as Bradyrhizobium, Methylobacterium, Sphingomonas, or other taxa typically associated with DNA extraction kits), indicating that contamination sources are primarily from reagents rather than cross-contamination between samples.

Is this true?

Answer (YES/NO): NO